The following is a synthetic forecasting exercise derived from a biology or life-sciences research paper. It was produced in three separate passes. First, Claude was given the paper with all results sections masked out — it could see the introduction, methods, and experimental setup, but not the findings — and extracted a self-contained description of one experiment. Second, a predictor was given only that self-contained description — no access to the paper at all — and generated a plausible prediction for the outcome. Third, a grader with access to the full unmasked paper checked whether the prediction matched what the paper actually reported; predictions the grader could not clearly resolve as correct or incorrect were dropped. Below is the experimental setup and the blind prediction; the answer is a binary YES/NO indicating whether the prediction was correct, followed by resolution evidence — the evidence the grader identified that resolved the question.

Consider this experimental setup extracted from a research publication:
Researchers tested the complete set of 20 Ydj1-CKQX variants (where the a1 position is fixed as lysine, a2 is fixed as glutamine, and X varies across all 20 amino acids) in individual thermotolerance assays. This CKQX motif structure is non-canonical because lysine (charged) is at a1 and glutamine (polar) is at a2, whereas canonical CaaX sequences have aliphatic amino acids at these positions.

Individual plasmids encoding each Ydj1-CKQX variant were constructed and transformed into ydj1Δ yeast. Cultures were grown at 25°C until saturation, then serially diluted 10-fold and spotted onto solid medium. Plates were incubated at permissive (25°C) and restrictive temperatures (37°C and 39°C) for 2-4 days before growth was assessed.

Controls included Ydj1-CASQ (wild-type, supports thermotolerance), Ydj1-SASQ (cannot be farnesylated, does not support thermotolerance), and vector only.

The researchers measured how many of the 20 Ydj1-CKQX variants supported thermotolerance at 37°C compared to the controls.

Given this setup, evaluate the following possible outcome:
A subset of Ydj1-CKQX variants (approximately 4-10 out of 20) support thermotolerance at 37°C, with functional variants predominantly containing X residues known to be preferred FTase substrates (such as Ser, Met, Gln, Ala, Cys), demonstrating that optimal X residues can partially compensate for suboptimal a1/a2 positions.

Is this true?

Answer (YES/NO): NO